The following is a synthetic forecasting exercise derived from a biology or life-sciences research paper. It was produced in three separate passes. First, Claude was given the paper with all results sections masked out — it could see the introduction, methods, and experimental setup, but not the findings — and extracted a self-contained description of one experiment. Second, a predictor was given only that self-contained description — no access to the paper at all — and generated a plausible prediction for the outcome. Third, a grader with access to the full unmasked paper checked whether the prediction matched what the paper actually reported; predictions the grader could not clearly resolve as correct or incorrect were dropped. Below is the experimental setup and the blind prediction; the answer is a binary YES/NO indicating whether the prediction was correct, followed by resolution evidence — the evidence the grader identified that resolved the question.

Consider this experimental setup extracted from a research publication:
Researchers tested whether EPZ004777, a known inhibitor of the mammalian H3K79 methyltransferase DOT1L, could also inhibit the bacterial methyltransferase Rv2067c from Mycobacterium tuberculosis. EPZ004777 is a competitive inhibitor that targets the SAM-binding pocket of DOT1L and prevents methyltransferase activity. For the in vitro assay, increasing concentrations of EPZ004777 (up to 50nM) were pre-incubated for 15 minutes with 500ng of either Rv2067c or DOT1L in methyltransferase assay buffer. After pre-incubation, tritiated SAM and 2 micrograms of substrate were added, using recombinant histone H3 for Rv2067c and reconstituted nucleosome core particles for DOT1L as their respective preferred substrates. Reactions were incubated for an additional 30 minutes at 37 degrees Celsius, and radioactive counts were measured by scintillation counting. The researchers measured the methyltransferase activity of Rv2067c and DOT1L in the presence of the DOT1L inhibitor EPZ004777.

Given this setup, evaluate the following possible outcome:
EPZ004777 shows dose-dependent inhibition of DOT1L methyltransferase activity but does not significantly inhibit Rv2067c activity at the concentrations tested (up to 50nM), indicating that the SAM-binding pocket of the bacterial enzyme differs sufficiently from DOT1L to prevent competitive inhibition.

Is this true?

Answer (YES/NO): YES